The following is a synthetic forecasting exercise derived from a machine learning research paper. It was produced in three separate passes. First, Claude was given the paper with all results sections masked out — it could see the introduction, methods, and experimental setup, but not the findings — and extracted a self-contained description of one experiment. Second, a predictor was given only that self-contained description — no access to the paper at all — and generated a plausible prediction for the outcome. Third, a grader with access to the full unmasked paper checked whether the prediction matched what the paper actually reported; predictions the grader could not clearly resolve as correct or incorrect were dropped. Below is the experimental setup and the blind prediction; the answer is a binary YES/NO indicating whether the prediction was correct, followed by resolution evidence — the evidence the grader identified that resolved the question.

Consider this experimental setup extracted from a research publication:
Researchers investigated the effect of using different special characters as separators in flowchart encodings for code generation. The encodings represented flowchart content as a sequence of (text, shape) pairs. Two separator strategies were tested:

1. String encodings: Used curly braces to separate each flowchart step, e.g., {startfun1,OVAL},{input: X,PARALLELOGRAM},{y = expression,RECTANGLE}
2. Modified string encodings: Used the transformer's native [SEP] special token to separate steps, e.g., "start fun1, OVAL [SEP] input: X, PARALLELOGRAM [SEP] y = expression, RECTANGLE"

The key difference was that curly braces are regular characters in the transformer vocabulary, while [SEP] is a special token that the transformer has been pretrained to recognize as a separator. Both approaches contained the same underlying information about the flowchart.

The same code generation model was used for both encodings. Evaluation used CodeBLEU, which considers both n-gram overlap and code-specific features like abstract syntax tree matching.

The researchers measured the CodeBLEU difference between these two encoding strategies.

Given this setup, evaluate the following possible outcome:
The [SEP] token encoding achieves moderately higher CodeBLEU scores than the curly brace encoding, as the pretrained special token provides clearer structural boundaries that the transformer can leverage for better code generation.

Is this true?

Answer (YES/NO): YES